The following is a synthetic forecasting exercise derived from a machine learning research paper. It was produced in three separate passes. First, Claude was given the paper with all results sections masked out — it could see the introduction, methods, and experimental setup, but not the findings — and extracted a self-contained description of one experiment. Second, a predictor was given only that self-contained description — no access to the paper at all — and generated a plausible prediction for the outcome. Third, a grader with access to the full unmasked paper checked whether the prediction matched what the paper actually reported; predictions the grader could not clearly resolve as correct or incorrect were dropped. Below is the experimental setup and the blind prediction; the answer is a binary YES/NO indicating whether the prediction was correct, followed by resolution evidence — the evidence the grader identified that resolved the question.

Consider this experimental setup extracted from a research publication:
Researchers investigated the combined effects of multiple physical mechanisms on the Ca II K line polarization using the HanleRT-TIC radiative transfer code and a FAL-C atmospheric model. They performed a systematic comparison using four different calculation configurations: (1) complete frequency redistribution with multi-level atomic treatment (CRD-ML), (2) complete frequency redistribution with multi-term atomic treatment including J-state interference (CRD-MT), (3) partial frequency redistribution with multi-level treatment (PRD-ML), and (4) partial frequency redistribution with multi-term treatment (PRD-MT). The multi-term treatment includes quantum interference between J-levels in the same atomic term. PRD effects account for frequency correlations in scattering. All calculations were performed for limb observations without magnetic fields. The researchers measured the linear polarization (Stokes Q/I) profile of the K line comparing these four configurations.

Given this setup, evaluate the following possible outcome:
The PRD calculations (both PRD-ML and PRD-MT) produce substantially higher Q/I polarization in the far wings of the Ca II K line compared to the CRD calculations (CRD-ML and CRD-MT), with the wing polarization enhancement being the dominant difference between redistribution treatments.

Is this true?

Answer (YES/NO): NO